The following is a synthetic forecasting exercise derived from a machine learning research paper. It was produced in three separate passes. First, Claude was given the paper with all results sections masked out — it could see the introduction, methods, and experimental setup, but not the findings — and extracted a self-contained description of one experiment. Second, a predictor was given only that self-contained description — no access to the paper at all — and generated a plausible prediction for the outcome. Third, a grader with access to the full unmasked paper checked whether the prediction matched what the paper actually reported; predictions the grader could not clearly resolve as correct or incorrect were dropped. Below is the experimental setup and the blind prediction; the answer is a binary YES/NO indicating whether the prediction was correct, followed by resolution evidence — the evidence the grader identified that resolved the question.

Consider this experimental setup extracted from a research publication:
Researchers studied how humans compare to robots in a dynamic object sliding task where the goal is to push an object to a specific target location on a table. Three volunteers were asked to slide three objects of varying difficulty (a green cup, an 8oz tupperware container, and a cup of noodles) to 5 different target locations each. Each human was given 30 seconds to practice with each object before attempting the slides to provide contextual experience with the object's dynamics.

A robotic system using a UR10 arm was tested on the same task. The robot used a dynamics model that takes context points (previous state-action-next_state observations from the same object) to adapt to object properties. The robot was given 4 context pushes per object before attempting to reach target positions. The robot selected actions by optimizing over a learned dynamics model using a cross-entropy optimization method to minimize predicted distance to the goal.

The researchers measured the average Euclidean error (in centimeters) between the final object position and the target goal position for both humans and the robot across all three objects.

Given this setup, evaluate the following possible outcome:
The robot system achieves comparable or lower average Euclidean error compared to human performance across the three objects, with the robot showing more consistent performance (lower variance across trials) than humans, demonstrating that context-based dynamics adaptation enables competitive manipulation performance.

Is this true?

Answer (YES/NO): NO